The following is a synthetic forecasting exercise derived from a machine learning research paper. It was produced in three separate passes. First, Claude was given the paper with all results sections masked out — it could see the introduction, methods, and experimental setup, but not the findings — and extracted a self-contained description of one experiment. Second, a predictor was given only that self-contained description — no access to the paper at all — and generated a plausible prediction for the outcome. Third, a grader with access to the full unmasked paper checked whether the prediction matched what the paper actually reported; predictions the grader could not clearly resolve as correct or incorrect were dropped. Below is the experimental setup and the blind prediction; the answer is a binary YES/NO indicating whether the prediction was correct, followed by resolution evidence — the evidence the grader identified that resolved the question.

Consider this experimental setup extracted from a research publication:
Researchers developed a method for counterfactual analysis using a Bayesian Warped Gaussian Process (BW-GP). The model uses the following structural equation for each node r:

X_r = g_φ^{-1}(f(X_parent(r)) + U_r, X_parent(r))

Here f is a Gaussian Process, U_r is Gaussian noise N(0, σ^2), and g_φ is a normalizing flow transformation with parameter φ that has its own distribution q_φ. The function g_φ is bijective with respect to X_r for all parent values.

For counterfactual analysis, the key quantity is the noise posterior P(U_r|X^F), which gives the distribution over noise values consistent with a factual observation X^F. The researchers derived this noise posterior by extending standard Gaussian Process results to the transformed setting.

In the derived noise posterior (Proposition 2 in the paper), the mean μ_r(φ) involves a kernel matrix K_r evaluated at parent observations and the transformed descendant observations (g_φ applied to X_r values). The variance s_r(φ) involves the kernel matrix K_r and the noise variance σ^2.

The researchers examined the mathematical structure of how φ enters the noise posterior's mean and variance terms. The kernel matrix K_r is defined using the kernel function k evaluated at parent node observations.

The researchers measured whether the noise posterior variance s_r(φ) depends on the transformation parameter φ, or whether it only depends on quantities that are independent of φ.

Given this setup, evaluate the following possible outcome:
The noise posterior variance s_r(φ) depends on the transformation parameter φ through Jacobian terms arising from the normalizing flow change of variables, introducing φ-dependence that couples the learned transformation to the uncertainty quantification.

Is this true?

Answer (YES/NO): NO